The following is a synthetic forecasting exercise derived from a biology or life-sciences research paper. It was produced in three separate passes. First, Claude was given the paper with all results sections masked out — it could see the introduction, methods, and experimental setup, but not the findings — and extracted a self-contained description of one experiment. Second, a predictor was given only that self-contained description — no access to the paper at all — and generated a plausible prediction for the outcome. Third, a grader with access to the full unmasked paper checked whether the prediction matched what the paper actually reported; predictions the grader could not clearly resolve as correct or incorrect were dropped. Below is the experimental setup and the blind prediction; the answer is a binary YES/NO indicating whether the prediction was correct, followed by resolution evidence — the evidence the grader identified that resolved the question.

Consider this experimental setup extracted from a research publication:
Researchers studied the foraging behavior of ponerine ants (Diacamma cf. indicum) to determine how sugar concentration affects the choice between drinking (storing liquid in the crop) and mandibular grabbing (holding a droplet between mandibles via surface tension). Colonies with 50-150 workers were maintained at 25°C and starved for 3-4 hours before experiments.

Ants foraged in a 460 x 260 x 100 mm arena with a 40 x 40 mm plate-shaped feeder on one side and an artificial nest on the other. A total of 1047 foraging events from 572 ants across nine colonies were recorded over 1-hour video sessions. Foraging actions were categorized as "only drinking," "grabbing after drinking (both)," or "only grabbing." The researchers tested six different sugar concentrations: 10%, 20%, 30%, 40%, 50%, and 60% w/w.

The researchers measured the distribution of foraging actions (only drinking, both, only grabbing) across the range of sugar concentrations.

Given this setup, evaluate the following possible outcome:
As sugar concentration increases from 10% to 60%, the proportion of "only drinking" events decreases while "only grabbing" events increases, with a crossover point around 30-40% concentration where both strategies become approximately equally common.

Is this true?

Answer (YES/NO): NO